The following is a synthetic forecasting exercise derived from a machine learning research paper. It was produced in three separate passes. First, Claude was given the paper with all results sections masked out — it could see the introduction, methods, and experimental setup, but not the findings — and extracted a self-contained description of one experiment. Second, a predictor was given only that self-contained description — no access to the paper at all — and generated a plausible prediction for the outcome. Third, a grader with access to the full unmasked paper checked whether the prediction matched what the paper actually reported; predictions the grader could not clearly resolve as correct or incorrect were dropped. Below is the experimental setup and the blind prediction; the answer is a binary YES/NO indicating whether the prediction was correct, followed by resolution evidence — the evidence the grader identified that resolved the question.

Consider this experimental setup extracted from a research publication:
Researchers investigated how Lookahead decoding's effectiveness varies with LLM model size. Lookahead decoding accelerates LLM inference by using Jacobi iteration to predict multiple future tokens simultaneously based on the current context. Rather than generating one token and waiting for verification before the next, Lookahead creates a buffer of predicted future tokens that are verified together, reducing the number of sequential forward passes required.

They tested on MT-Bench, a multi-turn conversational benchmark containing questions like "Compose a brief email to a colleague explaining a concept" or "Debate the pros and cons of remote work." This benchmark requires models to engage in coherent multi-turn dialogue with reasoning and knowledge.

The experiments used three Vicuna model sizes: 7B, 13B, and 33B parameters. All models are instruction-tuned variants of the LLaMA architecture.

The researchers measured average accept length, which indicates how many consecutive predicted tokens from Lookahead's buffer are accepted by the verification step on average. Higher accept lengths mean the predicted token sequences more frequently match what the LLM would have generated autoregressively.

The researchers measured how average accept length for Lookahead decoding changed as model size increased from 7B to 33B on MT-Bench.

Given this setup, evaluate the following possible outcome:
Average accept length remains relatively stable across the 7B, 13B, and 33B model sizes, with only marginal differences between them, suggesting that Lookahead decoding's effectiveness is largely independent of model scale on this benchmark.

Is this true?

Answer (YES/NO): YES